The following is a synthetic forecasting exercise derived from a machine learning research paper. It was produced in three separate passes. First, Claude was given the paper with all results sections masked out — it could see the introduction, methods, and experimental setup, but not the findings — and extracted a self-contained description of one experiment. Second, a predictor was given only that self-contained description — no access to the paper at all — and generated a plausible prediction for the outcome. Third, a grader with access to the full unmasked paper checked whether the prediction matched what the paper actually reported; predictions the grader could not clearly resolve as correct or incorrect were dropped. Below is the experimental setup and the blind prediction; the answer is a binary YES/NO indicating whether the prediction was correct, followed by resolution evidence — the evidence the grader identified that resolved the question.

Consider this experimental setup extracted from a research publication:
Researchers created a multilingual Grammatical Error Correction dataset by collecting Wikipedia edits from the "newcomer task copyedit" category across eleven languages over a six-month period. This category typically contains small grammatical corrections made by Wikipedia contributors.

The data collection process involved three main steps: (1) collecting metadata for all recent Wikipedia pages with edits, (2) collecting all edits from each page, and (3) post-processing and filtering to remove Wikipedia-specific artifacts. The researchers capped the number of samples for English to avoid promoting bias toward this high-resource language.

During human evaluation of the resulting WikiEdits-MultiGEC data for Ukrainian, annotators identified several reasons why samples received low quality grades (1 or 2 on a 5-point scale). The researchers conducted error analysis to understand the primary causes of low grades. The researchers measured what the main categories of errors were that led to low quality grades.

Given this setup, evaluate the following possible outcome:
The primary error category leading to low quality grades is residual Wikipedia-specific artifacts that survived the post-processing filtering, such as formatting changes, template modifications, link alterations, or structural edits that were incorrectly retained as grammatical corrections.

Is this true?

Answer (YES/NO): NO